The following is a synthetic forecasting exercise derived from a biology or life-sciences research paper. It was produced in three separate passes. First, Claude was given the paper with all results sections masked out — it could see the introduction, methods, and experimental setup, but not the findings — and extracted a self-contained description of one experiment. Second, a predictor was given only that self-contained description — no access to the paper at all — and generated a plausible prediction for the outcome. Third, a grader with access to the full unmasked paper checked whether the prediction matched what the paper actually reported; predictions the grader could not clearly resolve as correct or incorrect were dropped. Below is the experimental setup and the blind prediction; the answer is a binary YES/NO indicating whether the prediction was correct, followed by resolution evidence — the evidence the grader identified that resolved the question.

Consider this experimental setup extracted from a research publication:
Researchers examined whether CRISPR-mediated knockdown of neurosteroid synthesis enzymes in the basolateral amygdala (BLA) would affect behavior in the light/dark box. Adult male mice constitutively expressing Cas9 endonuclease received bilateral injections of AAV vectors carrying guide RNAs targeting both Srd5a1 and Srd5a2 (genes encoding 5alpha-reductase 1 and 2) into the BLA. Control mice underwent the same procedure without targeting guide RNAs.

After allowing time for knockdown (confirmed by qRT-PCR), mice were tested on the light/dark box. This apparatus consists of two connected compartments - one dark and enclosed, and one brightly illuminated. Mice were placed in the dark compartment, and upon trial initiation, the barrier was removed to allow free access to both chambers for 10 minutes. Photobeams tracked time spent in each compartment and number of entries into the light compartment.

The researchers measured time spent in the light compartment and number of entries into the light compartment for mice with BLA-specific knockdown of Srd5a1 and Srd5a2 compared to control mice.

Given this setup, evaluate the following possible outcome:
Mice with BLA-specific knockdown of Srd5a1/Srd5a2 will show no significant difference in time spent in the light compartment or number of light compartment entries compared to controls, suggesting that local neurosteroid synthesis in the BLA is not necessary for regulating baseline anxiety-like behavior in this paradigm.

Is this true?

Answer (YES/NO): NO